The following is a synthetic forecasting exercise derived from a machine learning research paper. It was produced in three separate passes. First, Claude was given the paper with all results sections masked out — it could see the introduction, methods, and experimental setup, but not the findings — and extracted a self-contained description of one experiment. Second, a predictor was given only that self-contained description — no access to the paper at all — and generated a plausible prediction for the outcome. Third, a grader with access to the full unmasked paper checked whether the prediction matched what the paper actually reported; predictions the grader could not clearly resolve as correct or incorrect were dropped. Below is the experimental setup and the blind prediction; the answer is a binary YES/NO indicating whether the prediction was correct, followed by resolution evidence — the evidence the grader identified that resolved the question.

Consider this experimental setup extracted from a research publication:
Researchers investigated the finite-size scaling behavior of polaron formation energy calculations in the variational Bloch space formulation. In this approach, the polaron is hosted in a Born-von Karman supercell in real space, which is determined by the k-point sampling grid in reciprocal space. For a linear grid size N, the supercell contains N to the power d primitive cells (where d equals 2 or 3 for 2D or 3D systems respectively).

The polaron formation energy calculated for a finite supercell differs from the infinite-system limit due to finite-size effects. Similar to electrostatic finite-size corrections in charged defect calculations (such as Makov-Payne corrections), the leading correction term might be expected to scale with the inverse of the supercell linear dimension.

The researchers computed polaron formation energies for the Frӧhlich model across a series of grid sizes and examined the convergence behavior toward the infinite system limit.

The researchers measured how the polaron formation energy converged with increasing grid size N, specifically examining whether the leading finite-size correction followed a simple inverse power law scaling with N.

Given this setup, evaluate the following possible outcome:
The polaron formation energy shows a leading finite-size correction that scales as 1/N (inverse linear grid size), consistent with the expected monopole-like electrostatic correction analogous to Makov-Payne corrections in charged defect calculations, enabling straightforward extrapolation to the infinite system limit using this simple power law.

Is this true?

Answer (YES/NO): NO